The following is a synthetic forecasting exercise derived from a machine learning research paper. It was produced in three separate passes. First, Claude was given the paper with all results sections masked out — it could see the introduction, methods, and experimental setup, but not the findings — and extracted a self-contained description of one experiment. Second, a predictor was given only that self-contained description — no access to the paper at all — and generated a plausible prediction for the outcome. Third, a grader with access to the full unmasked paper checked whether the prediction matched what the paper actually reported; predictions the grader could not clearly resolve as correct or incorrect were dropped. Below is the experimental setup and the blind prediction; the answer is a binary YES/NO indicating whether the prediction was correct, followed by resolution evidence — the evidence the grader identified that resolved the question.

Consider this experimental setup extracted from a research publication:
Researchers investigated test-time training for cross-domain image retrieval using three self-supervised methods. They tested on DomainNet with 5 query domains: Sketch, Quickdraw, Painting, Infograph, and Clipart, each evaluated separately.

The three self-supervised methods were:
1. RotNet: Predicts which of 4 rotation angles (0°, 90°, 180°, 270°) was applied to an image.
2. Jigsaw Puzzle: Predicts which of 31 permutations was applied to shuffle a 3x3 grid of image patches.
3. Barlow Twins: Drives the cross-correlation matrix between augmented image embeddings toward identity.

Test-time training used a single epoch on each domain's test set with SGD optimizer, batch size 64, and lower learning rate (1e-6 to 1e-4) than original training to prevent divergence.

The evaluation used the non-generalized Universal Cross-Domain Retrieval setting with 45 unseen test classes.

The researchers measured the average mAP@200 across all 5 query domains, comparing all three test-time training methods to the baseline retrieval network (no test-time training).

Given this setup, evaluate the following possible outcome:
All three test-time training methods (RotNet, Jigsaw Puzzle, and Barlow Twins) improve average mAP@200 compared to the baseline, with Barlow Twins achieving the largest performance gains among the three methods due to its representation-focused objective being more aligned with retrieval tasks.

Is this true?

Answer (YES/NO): NO